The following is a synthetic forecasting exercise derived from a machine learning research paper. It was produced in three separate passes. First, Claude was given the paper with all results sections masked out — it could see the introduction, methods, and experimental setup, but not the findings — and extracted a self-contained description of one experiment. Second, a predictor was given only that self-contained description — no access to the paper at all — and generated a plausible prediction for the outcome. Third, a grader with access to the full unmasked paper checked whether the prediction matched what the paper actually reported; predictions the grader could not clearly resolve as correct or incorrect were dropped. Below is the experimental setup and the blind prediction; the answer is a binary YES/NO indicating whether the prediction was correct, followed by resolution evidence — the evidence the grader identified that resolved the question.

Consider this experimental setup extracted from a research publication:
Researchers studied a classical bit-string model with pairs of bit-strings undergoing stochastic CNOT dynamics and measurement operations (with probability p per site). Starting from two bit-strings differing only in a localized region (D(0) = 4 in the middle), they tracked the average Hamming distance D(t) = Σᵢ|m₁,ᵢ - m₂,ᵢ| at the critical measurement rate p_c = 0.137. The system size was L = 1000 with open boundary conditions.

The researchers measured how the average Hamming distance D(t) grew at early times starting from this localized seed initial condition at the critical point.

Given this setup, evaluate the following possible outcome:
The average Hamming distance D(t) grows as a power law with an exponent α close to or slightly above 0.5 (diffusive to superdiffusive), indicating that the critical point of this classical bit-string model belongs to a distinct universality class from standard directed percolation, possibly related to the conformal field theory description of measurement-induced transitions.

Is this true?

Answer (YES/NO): NO